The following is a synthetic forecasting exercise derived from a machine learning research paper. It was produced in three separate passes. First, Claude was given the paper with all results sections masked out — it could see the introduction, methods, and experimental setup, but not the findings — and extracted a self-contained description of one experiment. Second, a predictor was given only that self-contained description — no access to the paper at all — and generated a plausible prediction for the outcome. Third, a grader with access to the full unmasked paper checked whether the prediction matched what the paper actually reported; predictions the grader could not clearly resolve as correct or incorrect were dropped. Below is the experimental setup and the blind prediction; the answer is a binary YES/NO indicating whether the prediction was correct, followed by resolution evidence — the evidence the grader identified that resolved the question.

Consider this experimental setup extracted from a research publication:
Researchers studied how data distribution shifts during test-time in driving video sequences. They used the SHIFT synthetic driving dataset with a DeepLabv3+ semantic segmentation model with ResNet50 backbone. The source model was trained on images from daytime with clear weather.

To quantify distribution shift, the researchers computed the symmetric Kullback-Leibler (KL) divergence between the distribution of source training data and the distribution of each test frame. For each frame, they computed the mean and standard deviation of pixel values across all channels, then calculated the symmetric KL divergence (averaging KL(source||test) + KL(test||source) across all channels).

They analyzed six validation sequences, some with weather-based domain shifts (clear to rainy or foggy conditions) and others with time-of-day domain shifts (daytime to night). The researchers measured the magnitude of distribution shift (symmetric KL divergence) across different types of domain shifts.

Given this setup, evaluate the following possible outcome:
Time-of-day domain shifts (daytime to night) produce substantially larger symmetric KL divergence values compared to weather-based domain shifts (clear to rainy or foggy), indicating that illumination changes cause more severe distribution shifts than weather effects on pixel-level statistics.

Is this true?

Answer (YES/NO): YES